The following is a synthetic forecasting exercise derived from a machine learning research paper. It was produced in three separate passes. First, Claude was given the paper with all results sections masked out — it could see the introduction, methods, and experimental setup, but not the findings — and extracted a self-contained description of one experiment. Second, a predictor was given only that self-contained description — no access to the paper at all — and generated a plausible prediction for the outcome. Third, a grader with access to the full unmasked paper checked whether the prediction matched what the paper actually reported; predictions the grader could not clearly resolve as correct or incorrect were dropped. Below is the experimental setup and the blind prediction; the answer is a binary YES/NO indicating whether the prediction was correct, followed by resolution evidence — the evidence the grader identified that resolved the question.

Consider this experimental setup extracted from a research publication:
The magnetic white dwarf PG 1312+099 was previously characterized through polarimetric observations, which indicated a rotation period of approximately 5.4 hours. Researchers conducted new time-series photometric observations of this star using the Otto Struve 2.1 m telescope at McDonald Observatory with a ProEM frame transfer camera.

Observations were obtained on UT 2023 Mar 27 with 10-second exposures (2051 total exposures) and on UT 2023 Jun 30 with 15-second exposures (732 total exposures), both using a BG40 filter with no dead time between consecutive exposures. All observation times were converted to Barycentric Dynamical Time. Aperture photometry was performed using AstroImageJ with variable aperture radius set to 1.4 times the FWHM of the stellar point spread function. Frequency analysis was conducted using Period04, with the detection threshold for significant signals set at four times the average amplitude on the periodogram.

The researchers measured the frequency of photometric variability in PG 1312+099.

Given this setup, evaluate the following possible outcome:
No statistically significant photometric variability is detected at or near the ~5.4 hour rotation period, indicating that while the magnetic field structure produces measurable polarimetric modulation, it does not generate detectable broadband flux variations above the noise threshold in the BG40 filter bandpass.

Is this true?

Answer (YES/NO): NO